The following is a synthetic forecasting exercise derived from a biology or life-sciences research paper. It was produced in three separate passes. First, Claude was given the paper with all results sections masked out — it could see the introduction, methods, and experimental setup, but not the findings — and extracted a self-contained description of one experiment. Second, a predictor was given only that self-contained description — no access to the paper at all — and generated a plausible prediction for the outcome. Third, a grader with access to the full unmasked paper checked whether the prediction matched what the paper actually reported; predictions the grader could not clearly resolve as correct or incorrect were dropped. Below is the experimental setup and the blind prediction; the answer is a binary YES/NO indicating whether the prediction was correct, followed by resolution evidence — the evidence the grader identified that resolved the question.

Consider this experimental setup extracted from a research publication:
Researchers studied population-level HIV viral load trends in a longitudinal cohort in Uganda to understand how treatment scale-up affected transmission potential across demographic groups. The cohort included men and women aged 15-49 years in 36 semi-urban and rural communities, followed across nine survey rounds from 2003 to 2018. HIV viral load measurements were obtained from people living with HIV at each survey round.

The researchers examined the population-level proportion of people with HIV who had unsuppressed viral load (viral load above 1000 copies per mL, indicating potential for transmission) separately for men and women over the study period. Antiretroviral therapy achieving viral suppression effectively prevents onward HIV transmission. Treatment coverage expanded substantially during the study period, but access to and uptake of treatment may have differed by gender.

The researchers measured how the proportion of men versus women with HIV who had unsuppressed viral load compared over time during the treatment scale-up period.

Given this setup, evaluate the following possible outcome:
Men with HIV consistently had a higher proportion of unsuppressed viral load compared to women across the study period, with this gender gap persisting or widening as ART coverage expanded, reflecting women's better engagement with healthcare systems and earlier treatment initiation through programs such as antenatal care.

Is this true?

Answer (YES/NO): YES